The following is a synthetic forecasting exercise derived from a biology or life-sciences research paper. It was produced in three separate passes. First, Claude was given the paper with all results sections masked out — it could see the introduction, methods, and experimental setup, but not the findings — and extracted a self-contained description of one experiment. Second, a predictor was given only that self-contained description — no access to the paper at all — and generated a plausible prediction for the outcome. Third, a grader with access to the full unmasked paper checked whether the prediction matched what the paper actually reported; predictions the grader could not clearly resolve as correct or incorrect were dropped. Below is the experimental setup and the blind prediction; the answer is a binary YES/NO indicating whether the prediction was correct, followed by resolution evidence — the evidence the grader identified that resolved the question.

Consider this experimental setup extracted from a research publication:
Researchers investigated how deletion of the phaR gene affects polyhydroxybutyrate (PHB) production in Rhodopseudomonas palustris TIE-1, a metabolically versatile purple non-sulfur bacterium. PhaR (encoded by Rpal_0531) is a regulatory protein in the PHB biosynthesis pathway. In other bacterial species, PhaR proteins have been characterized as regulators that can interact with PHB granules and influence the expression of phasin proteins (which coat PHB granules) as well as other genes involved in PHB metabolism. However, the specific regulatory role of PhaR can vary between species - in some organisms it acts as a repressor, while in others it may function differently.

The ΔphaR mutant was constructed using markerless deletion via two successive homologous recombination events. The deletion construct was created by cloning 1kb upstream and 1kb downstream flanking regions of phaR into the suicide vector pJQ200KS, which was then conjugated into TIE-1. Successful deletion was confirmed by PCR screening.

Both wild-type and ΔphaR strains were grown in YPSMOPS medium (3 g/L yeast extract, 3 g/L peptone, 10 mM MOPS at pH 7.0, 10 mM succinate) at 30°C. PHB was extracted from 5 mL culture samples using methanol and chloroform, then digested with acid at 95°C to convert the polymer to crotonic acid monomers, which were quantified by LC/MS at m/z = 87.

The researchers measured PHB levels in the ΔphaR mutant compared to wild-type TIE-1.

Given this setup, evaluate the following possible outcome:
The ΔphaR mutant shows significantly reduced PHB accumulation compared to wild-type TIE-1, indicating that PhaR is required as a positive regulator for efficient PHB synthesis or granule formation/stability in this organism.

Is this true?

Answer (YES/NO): NO